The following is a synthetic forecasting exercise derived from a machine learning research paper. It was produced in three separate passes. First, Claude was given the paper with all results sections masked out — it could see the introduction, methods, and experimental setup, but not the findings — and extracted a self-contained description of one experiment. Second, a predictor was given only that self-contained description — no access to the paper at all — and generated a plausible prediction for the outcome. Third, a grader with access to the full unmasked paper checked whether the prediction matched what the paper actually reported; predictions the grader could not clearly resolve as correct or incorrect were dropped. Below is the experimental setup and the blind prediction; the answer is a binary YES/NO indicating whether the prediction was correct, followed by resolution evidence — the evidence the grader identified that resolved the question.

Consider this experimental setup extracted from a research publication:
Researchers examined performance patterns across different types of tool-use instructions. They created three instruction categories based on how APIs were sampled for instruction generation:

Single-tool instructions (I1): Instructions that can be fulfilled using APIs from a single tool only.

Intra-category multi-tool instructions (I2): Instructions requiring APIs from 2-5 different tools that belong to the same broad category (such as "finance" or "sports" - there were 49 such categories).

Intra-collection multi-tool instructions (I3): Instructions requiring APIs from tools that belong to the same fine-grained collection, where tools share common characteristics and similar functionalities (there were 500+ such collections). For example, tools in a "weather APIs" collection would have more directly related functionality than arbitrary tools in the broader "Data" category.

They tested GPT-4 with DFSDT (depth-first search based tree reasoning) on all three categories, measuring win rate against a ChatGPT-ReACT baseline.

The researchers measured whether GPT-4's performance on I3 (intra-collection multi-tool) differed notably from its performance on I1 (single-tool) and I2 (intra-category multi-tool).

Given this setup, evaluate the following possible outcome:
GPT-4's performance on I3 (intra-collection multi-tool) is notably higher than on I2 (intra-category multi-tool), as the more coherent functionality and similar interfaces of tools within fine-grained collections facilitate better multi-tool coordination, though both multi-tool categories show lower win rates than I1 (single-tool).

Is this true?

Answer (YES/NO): NO